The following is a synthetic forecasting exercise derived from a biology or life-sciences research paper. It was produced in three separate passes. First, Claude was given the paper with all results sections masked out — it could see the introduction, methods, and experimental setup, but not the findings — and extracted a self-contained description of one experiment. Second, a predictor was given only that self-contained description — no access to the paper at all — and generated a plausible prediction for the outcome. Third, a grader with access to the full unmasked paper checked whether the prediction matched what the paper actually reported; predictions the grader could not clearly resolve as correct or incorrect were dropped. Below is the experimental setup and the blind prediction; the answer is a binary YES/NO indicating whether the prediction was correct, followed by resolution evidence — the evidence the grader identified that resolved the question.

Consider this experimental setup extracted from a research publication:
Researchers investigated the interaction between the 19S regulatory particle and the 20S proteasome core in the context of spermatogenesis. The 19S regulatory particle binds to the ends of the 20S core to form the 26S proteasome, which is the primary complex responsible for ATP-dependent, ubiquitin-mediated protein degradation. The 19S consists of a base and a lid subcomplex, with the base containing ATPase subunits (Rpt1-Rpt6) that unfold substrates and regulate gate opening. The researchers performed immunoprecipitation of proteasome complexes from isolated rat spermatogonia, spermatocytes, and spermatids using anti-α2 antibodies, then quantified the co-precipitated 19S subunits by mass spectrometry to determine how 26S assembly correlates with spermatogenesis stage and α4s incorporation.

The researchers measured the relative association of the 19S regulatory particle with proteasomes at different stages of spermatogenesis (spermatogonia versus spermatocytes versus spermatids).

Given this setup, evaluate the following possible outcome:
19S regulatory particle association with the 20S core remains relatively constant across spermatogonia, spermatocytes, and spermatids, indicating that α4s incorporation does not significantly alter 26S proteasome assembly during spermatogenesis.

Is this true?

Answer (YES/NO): NO